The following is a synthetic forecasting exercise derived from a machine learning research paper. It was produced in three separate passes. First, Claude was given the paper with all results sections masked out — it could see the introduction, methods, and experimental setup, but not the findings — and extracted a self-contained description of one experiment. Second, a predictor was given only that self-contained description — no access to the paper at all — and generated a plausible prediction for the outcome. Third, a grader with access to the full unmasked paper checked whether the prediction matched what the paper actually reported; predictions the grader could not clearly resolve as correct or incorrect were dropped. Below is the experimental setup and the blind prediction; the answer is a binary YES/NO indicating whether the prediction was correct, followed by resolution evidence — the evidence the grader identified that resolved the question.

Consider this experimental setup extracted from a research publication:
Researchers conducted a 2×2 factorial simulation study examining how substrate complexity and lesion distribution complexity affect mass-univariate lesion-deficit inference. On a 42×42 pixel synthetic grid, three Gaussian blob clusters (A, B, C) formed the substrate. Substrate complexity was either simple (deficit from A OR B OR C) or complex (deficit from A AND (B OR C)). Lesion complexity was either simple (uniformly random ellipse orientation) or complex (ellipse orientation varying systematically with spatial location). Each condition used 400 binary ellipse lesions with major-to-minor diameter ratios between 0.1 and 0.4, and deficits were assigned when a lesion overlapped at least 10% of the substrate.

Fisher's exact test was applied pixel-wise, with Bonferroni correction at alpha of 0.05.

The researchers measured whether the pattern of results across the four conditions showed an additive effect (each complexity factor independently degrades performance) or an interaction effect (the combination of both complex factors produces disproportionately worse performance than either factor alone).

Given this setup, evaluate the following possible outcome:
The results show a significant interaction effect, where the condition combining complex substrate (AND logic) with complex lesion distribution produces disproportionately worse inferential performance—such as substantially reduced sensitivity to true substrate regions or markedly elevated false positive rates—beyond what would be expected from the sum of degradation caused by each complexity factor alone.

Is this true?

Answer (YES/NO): YES